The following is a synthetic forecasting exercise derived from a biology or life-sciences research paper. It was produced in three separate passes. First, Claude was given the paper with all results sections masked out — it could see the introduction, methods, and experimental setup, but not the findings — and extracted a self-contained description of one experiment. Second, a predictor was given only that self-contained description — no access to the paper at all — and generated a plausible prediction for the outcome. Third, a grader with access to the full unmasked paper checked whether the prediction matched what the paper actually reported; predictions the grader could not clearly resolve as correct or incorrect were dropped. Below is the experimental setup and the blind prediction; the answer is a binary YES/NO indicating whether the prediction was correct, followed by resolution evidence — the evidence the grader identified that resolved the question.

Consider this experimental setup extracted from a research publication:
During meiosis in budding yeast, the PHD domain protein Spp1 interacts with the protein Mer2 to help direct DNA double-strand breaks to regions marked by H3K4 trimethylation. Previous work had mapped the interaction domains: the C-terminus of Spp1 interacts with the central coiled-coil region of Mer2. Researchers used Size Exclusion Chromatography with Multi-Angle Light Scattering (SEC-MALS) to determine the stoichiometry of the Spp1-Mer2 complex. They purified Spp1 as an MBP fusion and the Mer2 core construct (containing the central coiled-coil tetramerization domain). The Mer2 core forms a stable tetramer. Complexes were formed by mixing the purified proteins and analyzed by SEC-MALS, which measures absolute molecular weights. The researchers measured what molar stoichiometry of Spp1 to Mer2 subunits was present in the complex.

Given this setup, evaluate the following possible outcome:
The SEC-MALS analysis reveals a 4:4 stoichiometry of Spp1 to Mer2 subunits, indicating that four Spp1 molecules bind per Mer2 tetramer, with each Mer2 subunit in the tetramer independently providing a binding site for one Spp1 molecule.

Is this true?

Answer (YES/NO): NO